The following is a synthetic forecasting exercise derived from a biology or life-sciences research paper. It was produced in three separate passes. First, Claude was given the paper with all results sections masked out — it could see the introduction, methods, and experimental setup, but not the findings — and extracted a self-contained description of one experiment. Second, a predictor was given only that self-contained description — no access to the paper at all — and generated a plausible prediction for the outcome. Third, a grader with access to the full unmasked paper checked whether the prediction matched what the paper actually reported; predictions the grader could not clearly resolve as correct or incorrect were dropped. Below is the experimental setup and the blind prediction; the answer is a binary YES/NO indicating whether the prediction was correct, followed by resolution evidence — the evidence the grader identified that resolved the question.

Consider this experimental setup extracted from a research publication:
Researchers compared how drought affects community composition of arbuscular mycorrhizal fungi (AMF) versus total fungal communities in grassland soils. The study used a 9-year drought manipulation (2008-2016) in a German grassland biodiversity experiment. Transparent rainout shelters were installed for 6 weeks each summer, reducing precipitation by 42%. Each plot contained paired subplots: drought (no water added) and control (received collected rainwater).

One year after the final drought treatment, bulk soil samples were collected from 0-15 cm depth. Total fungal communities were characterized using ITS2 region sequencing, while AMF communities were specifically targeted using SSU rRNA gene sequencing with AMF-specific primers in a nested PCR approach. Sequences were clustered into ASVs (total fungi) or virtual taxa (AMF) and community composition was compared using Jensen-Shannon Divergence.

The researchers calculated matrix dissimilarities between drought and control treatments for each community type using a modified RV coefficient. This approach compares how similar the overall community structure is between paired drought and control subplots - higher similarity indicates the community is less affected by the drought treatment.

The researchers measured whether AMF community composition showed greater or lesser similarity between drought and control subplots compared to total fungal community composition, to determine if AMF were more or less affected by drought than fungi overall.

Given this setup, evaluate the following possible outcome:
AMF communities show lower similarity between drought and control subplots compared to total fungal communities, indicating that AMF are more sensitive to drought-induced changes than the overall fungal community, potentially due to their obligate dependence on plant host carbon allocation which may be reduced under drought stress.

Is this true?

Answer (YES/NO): YES